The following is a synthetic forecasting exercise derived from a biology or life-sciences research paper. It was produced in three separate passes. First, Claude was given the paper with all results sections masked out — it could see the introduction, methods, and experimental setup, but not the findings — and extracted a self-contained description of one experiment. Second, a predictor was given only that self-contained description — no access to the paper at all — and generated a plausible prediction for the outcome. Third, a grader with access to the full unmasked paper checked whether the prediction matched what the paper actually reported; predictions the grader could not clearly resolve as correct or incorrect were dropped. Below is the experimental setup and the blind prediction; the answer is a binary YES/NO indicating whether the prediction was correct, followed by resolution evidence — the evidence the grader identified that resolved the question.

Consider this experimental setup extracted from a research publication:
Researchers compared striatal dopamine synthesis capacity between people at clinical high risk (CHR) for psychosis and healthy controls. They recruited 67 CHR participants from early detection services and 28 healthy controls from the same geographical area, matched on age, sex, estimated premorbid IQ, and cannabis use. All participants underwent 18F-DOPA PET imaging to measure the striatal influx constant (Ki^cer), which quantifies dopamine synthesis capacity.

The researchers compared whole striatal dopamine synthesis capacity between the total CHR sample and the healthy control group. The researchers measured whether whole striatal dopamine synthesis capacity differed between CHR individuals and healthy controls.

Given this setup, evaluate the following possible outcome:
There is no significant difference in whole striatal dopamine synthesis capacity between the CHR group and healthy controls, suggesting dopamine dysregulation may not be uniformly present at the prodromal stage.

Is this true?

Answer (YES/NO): YES